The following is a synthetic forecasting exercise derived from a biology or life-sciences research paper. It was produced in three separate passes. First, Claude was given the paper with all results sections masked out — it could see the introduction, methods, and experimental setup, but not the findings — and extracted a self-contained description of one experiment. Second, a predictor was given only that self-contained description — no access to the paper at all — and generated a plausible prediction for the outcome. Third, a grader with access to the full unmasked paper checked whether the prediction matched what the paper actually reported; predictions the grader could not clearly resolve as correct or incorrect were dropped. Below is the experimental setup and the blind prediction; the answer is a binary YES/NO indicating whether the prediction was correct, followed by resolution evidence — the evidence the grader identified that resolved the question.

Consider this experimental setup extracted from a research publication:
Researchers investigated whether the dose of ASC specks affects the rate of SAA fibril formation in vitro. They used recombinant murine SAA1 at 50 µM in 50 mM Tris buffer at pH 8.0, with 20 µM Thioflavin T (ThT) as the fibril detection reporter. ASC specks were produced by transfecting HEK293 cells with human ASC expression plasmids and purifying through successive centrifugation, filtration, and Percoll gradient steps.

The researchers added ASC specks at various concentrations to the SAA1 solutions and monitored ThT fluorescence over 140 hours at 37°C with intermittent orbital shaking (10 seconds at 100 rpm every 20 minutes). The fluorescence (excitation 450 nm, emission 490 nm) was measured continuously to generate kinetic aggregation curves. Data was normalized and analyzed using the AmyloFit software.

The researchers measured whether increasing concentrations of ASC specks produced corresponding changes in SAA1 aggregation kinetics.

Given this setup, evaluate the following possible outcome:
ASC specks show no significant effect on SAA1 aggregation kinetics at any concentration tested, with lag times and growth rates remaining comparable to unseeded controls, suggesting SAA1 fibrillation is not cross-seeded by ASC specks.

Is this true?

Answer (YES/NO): NO